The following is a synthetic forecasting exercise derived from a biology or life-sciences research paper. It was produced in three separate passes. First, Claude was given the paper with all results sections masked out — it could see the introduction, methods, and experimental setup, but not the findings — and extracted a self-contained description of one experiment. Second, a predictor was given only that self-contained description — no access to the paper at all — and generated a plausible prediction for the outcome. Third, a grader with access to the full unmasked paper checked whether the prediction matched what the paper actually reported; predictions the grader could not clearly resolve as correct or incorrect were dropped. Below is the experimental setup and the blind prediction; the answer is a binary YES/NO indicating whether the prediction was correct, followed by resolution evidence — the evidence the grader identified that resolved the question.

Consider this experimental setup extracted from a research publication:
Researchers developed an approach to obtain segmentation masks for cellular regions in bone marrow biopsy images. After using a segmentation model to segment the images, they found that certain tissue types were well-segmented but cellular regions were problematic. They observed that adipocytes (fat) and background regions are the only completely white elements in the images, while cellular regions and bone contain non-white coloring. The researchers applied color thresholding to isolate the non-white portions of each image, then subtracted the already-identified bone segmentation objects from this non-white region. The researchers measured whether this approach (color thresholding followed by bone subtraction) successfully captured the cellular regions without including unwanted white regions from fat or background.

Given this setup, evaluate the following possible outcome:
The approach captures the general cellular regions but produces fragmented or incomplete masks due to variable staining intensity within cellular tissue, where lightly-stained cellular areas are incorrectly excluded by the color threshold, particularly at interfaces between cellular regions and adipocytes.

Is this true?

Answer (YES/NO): NO